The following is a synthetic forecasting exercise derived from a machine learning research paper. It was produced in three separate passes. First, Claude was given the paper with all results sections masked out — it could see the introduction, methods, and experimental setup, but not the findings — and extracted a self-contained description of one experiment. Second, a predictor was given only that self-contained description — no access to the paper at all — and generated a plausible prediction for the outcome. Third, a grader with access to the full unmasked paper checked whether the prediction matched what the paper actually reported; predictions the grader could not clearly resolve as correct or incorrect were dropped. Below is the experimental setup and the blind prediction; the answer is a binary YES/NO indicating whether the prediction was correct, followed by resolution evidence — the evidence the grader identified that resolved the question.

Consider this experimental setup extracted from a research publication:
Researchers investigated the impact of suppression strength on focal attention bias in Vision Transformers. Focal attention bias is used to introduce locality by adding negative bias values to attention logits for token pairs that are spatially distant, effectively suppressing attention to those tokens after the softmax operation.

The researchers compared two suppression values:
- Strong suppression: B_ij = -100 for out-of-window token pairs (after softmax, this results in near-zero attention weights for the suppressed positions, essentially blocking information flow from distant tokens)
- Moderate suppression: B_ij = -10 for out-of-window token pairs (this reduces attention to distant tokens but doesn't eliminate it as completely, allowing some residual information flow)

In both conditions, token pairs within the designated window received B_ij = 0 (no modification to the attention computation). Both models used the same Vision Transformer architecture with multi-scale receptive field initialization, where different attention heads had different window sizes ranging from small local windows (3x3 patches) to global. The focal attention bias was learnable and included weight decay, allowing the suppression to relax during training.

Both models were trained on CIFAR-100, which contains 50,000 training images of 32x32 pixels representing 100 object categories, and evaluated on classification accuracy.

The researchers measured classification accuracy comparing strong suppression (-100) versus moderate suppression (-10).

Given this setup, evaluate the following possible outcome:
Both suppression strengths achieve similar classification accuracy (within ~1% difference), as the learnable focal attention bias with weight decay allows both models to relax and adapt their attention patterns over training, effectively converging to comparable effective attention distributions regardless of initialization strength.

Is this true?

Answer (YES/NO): YES